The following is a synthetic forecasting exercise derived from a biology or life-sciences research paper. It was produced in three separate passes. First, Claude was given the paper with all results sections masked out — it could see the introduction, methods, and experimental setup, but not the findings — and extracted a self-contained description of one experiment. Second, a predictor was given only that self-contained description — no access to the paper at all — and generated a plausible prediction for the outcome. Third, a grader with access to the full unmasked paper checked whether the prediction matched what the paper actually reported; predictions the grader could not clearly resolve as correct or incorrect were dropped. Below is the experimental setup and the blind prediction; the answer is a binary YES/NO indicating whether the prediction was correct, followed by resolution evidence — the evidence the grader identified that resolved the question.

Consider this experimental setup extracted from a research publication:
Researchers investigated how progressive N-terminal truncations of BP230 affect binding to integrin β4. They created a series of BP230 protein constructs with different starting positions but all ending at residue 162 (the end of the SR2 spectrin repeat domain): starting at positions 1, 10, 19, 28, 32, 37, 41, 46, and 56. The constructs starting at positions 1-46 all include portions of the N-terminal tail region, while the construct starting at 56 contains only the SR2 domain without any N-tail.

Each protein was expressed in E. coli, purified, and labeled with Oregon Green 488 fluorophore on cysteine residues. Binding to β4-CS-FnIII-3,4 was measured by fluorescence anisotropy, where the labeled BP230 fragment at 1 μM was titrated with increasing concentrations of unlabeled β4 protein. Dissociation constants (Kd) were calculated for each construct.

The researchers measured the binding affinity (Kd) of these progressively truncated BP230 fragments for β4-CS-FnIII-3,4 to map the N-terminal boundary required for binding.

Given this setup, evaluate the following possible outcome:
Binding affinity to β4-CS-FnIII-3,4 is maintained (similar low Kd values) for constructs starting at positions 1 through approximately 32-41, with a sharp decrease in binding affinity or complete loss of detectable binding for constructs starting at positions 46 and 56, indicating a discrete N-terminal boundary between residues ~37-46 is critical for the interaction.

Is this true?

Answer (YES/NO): NO